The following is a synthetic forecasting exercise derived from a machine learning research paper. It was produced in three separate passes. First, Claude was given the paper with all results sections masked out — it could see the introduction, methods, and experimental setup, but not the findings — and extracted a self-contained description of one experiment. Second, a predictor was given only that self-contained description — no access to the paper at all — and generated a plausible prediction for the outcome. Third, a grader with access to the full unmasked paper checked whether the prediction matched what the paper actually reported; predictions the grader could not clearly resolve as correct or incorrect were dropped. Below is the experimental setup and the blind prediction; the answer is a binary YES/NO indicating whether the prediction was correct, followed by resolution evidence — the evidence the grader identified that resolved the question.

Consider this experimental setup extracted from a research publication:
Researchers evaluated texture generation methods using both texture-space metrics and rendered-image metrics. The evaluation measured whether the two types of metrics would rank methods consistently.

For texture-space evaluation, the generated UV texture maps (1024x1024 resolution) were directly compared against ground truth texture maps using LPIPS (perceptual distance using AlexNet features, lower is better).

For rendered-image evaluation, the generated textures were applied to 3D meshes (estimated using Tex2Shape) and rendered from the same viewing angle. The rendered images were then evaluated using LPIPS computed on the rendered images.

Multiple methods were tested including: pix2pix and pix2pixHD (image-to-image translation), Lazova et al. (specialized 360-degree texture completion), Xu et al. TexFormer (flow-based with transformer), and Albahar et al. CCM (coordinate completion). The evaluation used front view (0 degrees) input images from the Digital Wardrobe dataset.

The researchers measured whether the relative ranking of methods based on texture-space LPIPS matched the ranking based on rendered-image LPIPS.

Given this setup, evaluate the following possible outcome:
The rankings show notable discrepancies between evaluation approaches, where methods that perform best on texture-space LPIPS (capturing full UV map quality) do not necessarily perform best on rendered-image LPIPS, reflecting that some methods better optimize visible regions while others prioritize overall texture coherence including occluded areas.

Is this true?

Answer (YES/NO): YES